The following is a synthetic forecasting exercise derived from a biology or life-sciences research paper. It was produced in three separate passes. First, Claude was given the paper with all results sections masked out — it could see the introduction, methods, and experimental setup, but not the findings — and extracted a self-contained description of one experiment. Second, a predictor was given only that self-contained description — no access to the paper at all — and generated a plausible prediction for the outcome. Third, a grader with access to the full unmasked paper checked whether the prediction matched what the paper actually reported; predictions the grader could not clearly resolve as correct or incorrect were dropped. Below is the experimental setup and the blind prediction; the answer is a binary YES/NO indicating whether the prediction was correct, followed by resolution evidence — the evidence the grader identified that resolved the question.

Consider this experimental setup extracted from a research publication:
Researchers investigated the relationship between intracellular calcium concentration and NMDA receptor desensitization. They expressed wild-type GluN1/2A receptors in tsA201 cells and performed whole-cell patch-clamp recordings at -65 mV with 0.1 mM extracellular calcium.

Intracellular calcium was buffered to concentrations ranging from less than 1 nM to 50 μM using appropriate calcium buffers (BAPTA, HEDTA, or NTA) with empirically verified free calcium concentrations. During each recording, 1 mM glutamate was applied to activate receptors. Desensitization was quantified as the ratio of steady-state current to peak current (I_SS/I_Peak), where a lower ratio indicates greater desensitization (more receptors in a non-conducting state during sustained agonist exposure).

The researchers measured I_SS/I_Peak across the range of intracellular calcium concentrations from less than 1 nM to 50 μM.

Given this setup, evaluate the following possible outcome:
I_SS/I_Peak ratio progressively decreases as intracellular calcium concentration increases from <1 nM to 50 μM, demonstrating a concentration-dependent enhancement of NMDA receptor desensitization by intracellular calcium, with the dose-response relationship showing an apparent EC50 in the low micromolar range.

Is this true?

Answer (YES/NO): NO